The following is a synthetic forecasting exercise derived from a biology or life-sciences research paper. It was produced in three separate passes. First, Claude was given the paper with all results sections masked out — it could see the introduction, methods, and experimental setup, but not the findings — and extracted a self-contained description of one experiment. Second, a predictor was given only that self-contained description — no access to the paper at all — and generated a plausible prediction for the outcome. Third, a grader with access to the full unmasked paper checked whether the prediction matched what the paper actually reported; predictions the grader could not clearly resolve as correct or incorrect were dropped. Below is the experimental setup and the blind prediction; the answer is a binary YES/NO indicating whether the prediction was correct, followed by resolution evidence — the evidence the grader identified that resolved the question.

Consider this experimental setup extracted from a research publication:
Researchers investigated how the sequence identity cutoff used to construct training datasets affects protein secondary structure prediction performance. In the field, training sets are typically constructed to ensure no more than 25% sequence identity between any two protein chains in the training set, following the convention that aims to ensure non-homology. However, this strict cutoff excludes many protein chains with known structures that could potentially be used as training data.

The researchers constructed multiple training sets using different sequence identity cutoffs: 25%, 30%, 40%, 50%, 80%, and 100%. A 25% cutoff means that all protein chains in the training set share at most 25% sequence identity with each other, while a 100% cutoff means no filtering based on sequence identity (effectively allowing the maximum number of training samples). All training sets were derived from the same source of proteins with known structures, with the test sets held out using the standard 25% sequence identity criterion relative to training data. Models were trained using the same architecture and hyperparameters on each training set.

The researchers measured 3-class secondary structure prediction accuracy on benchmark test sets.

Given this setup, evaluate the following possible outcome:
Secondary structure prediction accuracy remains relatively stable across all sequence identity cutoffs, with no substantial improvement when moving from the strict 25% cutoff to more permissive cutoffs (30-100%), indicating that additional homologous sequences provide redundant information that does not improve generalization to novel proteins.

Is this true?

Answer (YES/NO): NO